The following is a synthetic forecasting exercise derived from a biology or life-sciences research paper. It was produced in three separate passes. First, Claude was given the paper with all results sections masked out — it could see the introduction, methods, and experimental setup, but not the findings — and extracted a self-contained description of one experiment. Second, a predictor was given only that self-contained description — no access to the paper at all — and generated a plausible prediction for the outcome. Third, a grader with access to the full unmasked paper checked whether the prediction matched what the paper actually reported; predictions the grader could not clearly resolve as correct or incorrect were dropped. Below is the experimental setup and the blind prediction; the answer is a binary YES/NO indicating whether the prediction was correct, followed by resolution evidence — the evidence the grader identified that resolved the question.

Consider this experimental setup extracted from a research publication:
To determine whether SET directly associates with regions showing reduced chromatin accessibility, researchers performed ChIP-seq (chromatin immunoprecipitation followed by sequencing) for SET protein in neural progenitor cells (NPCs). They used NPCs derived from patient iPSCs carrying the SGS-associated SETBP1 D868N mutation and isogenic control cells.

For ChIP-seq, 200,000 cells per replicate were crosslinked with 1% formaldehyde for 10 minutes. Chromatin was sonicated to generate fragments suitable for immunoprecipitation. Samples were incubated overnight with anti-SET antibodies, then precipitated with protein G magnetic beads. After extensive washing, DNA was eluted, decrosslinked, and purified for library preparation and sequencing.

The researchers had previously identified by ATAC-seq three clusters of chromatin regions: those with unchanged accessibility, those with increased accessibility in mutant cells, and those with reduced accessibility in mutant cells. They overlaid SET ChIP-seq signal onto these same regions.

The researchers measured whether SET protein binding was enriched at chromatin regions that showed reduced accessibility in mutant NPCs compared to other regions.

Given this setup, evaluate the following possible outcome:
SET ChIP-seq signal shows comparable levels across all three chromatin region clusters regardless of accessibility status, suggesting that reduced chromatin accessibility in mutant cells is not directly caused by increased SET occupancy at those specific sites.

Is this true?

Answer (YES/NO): NO